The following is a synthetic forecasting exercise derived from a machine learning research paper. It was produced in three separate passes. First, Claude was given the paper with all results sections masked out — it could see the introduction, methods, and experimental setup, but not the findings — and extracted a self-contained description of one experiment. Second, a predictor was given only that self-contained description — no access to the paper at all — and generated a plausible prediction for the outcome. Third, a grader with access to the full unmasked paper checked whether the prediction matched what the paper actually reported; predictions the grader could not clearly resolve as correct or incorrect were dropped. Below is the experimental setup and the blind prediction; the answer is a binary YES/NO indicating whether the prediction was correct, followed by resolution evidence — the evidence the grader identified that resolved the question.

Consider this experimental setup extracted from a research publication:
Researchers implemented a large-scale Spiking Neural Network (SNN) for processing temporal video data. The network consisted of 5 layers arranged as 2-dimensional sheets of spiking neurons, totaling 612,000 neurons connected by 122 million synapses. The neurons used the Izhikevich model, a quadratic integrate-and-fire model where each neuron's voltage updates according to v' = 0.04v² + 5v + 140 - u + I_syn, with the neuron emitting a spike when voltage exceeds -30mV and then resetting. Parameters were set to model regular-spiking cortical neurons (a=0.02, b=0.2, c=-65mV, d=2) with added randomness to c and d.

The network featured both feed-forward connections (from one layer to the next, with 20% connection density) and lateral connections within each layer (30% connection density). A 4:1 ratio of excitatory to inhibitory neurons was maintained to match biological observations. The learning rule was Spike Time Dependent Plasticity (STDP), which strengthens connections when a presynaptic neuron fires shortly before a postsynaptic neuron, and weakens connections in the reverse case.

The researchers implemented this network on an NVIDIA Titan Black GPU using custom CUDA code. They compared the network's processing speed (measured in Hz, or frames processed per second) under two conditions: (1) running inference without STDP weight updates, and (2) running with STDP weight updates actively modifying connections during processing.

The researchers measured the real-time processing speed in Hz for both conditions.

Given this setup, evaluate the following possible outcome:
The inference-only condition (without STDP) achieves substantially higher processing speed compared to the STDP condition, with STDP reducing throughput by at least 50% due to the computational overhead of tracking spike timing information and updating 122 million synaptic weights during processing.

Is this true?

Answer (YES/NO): NO